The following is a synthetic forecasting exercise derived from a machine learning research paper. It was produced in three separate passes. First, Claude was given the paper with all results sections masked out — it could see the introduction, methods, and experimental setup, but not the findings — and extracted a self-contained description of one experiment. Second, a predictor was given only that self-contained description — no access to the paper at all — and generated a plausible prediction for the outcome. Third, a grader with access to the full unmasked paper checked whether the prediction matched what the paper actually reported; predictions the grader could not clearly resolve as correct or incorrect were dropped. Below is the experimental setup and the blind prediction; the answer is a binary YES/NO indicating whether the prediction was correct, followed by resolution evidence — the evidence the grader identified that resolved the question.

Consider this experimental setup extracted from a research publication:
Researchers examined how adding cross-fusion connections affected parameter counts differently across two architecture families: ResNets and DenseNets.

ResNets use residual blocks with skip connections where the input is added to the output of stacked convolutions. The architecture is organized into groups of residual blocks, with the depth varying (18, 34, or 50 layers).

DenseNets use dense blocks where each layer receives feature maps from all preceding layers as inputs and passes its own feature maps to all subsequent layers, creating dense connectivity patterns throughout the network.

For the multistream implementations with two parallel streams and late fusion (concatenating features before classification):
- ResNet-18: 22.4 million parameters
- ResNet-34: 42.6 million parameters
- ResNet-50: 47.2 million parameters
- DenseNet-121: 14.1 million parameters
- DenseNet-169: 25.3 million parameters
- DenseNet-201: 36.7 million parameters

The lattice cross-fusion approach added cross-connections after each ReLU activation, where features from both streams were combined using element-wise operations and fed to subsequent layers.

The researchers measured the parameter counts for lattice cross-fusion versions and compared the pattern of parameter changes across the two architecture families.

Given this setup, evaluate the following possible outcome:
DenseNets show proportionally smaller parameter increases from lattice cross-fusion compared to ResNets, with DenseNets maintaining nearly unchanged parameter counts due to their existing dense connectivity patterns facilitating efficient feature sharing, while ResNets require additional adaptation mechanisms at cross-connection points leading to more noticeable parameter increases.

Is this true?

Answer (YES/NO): YES